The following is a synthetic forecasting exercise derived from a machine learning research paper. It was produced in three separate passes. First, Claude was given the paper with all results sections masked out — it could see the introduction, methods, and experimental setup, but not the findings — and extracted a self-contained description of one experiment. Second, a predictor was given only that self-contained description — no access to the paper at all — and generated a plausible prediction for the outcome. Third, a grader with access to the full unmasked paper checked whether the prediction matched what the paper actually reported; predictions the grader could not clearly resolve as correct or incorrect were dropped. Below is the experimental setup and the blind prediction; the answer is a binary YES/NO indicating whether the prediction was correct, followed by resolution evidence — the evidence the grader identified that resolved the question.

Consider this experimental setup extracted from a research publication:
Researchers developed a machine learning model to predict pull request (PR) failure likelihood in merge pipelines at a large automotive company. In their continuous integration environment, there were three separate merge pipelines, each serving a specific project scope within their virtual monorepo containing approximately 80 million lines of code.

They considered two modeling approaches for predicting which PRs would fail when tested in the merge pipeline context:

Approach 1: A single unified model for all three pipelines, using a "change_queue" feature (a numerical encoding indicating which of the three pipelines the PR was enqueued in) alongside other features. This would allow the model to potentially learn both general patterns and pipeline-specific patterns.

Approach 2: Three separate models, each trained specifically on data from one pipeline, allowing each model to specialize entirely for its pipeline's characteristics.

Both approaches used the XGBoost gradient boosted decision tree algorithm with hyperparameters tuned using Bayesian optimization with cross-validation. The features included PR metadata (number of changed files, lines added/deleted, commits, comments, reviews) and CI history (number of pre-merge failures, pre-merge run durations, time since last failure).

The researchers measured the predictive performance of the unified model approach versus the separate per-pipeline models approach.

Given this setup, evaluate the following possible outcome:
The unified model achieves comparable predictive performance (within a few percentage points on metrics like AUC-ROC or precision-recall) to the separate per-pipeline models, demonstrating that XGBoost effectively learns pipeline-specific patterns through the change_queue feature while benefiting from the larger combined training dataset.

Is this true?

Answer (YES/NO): NO